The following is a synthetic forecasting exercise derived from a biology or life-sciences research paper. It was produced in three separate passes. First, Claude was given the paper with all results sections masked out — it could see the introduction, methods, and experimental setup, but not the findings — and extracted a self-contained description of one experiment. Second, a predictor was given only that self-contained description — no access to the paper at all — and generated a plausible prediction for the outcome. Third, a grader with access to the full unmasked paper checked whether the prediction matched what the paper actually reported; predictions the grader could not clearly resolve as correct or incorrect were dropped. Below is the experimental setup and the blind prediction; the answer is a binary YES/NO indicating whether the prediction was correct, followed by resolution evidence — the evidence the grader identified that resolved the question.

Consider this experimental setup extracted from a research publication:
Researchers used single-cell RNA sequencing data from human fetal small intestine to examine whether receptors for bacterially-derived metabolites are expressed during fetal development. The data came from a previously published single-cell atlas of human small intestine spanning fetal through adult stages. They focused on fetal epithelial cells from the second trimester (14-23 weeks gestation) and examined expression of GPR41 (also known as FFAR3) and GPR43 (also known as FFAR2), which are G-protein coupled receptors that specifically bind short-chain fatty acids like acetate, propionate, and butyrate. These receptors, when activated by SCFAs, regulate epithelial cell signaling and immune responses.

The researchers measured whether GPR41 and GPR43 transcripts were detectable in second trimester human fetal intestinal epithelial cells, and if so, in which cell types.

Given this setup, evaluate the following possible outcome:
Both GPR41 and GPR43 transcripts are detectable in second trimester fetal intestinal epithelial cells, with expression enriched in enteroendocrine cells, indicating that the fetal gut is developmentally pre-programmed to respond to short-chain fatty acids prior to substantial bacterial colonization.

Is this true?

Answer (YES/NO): NO